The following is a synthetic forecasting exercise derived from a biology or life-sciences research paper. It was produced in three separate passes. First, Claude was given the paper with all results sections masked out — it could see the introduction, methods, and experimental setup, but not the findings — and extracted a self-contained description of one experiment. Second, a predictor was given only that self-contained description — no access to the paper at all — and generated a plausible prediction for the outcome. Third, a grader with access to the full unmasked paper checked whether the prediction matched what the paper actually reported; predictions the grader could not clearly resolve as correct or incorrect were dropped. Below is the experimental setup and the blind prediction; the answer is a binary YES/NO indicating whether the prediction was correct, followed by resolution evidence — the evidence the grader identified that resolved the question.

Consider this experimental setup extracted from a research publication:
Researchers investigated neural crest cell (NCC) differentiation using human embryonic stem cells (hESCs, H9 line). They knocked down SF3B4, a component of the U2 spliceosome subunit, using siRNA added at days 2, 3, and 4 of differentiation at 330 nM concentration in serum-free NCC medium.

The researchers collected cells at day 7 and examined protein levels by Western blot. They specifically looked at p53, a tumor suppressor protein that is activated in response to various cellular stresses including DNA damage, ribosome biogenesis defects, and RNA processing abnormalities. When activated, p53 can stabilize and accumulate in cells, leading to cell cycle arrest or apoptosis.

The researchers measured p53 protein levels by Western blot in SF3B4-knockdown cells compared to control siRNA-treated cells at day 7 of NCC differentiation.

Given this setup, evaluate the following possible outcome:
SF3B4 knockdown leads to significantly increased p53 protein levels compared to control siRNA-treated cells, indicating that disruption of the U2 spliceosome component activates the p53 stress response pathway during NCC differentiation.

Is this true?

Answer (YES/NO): YES